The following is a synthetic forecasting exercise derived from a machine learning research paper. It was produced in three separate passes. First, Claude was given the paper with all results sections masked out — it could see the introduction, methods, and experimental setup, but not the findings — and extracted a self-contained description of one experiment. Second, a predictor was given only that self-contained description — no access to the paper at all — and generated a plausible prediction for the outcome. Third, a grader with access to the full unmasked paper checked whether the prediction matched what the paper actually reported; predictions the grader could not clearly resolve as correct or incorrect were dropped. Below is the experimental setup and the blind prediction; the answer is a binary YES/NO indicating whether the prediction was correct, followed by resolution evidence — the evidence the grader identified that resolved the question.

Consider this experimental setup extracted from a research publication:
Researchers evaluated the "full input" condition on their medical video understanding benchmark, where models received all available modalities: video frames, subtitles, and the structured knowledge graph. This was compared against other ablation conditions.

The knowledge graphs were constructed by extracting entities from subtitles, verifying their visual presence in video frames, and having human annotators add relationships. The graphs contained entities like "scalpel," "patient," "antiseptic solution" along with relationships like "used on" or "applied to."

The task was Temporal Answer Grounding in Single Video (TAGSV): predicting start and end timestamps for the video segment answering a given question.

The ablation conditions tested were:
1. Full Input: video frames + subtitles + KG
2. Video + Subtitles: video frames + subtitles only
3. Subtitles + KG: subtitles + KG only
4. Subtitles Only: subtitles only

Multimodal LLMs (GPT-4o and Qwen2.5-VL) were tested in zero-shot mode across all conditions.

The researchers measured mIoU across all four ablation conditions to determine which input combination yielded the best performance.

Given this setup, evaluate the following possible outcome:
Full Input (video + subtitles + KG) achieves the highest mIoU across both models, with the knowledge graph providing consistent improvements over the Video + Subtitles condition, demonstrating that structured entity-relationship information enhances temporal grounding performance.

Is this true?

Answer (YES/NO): YES